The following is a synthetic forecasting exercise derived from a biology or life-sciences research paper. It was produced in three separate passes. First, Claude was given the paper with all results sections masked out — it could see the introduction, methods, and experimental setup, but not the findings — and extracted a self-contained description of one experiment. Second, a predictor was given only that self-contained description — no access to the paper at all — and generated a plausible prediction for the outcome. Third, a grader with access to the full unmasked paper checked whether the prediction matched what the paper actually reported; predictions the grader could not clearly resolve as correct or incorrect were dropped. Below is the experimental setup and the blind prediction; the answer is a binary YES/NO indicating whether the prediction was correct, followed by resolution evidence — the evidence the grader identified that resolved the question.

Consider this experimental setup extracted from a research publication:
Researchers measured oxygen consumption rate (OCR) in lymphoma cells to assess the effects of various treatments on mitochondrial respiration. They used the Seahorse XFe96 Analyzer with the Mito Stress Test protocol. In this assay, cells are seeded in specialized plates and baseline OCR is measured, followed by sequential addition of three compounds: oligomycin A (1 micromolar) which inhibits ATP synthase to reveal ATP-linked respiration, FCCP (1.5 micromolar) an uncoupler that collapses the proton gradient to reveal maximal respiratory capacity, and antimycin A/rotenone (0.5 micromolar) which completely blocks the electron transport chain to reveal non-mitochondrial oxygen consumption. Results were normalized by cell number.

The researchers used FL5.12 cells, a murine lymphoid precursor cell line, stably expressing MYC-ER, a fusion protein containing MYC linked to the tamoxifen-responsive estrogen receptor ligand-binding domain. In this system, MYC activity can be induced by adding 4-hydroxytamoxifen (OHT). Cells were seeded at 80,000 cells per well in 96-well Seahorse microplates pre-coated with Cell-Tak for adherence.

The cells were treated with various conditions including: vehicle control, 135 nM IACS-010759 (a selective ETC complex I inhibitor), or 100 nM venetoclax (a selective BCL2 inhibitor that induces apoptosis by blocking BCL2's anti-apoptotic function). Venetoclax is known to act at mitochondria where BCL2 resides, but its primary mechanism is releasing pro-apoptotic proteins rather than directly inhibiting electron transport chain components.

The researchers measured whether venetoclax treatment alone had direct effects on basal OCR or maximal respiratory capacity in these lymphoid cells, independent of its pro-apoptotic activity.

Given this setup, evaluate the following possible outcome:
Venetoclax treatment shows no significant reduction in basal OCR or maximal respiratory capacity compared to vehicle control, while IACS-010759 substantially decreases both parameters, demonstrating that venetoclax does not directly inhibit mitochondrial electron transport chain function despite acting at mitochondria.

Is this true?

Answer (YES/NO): YES